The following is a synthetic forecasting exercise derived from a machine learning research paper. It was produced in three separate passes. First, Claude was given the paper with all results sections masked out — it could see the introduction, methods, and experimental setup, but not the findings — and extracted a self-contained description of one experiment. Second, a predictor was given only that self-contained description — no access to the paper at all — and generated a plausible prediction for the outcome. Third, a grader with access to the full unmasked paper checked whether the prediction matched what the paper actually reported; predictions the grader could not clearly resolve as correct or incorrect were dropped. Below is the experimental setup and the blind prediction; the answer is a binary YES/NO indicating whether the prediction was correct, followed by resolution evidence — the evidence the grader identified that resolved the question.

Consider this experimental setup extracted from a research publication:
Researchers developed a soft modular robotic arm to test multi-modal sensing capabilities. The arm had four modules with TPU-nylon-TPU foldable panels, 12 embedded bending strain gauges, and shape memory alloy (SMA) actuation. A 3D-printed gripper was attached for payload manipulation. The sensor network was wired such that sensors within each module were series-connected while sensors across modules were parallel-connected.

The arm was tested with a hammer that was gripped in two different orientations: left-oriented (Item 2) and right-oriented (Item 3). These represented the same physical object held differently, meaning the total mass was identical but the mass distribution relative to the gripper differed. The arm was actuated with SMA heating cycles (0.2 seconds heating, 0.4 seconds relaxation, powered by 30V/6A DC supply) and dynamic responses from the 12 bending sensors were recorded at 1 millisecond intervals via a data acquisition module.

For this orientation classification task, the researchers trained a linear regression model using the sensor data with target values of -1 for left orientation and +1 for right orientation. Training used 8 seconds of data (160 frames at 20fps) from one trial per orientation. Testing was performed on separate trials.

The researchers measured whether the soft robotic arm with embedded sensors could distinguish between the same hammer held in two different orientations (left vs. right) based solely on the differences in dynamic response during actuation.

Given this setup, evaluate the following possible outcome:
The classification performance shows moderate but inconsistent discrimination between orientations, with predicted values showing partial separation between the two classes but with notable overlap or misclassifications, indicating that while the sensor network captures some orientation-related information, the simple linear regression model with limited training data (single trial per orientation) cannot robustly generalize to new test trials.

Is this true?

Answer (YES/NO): NO